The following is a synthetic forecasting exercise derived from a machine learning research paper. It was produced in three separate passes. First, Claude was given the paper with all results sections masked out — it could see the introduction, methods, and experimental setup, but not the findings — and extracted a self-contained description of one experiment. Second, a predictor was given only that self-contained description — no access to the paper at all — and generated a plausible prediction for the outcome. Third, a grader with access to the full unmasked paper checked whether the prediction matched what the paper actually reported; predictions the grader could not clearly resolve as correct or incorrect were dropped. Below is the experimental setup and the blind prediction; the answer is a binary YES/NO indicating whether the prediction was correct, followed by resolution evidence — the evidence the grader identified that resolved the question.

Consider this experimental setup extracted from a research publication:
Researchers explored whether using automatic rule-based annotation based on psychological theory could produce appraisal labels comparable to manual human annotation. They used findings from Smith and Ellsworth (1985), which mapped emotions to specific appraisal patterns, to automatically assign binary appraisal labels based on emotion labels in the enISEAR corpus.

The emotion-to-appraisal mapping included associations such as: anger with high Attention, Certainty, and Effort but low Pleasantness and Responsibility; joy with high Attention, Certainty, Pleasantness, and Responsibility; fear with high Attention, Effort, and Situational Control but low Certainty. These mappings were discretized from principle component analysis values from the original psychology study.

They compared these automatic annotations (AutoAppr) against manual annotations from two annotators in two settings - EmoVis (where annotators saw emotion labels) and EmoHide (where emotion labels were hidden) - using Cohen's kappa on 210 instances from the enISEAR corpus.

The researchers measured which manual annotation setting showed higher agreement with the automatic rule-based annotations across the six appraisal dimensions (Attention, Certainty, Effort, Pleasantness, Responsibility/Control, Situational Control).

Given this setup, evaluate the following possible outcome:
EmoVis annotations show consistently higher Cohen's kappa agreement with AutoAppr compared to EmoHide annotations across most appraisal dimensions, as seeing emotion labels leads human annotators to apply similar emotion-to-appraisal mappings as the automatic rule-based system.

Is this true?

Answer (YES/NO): YES